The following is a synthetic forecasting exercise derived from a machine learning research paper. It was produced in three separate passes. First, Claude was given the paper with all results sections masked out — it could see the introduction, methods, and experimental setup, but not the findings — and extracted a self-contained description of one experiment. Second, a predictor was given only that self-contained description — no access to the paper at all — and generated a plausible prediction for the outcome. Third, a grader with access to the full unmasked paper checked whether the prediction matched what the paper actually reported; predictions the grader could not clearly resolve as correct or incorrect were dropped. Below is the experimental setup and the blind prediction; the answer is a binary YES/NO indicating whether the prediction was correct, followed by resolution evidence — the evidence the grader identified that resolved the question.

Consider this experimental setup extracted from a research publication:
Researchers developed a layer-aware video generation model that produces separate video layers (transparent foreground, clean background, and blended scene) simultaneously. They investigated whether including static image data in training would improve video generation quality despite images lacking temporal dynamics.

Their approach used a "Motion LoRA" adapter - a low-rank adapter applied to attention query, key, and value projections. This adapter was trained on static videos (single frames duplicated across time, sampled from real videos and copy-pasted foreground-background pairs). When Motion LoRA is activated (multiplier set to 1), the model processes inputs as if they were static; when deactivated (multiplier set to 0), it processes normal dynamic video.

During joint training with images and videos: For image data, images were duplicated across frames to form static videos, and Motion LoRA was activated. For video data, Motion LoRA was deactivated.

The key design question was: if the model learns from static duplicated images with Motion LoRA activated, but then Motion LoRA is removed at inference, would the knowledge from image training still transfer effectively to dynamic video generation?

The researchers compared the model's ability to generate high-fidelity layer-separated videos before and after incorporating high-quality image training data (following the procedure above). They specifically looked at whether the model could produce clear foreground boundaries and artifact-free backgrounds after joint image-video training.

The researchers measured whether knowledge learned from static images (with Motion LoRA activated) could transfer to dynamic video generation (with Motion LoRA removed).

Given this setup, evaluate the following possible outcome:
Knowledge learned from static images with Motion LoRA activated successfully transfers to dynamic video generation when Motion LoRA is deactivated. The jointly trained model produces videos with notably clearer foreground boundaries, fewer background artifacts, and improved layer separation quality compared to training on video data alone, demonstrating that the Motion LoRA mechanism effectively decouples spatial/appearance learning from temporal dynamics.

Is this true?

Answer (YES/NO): YES